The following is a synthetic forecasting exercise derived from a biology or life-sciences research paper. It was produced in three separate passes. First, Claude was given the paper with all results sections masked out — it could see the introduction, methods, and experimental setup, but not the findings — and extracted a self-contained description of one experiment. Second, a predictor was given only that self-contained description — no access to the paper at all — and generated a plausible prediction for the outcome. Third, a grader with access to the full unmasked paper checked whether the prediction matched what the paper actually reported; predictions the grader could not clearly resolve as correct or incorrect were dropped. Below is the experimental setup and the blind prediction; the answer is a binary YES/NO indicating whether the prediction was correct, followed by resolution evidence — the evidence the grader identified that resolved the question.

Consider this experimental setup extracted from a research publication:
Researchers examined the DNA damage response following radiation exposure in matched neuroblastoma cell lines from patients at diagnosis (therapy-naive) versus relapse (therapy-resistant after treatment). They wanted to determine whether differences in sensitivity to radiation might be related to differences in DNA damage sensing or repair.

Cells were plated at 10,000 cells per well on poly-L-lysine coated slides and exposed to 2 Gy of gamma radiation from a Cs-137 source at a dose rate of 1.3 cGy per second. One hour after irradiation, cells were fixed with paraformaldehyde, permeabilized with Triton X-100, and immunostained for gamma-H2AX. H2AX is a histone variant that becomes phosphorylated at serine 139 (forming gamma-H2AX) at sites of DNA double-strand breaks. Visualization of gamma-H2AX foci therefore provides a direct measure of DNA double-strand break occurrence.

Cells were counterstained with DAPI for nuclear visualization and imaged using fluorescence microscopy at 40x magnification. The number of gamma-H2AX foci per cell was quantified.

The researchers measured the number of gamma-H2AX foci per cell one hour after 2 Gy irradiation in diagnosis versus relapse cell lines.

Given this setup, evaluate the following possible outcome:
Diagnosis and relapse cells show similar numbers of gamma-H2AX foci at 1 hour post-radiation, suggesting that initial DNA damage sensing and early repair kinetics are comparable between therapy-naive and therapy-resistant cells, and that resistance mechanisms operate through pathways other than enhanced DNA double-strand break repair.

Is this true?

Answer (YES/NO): NO